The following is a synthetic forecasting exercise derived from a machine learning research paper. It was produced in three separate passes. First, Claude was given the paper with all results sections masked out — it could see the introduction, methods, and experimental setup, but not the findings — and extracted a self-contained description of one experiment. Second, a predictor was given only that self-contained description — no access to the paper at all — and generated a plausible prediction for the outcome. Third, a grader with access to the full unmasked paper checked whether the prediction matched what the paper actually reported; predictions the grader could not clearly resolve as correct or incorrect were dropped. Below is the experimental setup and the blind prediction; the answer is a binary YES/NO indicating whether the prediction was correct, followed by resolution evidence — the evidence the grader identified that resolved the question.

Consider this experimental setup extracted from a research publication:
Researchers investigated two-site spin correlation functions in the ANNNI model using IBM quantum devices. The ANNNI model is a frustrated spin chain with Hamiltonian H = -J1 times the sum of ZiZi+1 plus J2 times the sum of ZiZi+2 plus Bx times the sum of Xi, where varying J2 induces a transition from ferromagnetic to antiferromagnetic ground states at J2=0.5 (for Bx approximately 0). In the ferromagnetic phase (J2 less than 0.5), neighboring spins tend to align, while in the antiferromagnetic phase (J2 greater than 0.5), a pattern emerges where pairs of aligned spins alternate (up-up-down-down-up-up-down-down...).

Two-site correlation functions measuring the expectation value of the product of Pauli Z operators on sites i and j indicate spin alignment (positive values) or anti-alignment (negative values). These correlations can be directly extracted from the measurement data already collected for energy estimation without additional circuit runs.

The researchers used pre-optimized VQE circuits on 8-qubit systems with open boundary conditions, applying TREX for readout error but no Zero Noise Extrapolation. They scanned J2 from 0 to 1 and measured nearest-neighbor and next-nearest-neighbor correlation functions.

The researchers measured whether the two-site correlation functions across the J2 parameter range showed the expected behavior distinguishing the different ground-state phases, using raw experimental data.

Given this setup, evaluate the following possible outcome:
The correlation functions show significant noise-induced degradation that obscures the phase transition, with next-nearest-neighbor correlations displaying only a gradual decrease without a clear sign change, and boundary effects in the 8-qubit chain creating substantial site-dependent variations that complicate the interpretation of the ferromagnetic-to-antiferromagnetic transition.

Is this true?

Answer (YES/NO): NO